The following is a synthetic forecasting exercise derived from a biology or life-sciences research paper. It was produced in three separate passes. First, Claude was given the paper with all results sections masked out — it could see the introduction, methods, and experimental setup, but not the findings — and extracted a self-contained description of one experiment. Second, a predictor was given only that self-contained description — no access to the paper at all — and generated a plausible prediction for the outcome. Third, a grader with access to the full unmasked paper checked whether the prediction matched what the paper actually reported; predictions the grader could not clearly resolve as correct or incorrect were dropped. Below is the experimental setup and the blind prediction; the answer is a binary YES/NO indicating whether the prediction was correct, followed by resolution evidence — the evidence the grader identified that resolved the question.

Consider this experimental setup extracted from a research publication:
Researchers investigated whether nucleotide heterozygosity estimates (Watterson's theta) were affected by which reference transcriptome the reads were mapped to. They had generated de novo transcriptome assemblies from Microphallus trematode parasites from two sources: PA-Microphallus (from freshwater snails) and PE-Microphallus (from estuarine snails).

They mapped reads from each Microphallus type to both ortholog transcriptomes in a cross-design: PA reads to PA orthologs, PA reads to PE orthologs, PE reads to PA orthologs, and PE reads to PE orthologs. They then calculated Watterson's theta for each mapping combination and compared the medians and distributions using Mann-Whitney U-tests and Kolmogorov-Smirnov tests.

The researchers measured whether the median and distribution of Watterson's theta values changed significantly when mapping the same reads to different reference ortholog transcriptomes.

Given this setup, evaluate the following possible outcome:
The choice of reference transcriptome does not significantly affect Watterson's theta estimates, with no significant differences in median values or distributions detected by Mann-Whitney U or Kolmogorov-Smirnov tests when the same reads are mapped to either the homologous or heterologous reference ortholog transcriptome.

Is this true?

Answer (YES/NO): NO